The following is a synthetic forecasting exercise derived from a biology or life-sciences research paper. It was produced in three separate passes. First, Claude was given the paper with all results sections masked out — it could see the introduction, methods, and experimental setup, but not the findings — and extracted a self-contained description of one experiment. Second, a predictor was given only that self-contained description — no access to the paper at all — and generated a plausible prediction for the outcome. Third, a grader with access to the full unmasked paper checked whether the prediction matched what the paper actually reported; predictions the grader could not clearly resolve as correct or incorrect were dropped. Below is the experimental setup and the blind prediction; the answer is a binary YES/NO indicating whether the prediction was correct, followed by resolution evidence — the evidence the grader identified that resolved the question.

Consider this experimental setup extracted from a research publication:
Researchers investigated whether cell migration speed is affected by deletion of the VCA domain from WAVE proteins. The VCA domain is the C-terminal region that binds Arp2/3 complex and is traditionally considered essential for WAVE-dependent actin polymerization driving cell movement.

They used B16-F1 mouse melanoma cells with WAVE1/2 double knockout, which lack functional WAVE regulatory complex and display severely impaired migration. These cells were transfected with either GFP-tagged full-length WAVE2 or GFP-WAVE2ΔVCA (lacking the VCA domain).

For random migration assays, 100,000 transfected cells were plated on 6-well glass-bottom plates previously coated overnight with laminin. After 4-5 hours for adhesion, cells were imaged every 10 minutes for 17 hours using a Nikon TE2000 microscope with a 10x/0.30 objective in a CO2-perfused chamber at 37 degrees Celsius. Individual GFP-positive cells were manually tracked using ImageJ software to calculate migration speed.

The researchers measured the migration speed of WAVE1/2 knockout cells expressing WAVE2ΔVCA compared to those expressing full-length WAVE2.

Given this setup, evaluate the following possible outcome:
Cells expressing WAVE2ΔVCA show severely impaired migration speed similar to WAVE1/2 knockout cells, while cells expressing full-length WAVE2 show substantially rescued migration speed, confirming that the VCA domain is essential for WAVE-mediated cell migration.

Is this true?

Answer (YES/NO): NO